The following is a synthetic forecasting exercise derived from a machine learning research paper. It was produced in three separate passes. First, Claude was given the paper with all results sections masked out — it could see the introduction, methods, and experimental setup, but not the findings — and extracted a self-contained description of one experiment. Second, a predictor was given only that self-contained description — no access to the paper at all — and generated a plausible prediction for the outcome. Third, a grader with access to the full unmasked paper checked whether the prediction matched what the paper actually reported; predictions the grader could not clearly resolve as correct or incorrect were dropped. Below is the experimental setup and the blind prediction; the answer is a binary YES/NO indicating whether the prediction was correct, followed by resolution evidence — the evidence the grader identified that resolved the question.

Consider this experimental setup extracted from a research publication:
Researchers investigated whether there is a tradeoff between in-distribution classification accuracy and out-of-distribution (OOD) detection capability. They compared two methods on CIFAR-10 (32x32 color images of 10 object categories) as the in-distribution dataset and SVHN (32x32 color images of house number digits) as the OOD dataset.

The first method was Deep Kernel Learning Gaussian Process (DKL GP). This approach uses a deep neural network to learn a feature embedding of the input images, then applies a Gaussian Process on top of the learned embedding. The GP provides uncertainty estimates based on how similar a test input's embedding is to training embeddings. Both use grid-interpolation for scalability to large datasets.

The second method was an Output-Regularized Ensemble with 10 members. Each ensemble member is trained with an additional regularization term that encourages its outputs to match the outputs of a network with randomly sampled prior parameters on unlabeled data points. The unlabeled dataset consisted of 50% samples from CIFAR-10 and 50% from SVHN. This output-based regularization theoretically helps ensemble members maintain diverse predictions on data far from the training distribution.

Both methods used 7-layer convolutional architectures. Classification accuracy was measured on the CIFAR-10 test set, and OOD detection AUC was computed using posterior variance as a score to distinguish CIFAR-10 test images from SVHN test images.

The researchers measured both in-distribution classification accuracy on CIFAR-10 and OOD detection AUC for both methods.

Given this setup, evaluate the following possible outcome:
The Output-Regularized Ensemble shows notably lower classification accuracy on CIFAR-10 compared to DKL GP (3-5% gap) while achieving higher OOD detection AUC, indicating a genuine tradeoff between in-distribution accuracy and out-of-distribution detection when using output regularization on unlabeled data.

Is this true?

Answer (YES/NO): YES